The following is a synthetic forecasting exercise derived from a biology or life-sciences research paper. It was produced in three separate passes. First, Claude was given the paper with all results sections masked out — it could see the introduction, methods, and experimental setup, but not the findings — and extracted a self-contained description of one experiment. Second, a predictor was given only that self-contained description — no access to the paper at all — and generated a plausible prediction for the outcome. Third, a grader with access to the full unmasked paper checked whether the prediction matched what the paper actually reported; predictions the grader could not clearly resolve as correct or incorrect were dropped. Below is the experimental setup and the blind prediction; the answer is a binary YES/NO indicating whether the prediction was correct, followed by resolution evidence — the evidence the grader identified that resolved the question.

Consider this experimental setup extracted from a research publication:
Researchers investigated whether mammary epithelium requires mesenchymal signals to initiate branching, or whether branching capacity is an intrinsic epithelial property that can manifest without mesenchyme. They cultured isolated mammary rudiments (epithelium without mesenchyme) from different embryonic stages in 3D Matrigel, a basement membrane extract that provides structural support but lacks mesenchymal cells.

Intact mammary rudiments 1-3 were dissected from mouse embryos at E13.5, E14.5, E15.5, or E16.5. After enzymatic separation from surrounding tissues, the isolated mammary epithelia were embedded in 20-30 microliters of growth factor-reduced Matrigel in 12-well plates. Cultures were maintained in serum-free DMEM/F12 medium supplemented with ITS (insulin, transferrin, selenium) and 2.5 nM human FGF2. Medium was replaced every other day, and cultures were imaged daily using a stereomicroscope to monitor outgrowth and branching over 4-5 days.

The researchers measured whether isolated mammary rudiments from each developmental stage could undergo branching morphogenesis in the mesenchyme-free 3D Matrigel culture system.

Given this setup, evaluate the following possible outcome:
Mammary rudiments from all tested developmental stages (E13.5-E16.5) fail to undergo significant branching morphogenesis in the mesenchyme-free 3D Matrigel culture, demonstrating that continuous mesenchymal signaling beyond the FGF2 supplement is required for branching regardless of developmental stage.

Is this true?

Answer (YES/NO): NO